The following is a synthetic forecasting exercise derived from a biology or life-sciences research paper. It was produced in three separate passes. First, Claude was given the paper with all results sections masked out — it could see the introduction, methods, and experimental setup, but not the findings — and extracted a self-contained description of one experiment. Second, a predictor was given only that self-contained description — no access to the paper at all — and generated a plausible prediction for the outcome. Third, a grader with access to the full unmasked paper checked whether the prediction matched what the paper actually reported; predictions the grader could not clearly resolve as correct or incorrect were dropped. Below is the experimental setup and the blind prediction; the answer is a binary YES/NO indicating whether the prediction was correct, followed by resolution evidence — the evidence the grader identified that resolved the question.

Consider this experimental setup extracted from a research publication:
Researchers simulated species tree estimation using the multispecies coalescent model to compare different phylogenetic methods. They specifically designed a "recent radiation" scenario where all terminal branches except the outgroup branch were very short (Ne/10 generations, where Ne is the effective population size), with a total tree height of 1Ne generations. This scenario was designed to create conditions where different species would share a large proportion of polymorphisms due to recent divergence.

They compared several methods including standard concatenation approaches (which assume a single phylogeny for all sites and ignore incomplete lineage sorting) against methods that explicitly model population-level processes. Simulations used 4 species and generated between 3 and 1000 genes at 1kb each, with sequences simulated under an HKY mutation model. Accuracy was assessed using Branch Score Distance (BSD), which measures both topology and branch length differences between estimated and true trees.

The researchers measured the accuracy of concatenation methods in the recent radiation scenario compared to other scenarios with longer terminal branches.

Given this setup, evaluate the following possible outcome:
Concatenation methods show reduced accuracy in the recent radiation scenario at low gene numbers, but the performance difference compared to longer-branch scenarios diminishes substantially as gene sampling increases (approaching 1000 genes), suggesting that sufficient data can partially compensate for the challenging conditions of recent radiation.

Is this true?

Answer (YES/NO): NO